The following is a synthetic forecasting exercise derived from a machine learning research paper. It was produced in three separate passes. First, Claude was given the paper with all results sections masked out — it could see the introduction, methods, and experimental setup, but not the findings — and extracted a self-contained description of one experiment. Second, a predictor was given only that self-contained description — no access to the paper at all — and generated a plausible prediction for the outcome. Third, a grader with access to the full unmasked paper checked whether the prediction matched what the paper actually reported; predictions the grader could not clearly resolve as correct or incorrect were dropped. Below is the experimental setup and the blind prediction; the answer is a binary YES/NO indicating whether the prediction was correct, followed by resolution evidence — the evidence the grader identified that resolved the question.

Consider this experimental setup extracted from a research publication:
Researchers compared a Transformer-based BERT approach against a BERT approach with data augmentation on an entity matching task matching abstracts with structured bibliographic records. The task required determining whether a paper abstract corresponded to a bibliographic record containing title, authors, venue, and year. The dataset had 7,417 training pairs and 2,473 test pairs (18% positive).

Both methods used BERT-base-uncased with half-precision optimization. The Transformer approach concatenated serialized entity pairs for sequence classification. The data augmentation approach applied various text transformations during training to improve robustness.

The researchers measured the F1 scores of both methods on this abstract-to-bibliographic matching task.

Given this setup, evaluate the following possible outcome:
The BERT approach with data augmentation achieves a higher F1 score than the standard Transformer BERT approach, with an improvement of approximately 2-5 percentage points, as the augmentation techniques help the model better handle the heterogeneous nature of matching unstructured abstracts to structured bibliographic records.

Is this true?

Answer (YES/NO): NO